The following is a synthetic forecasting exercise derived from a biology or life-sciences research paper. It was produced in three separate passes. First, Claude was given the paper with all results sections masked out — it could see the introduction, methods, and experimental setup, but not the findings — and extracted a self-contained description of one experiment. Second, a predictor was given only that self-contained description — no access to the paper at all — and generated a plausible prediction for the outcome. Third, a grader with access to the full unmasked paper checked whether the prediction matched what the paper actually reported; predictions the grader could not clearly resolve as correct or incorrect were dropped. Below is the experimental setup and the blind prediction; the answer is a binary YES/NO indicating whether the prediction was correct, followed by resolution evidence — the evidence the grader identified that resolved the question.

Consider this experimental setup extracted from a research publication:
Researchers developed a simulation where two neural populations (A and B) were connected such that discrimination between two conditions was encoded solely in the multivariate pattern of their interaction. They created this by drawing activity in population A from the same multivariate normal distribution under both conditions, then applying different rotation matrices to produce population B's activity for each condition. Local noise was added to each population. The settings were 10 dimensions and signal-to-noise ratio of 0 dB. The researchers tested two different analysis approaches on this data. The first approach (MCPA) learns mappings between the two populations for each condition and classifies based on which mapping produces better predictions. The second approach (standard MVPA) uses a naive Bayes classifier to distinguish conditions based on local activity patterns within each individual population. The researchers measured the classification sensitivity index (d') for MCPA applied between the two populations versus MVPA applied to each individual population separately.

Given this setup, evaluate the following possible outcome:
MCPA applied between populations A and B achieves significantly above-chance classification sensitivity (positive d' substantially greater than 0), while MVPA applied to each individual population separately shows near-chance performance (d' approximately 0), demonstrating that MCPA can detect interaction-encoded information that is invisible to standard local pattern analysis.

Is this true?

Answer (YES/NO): YES